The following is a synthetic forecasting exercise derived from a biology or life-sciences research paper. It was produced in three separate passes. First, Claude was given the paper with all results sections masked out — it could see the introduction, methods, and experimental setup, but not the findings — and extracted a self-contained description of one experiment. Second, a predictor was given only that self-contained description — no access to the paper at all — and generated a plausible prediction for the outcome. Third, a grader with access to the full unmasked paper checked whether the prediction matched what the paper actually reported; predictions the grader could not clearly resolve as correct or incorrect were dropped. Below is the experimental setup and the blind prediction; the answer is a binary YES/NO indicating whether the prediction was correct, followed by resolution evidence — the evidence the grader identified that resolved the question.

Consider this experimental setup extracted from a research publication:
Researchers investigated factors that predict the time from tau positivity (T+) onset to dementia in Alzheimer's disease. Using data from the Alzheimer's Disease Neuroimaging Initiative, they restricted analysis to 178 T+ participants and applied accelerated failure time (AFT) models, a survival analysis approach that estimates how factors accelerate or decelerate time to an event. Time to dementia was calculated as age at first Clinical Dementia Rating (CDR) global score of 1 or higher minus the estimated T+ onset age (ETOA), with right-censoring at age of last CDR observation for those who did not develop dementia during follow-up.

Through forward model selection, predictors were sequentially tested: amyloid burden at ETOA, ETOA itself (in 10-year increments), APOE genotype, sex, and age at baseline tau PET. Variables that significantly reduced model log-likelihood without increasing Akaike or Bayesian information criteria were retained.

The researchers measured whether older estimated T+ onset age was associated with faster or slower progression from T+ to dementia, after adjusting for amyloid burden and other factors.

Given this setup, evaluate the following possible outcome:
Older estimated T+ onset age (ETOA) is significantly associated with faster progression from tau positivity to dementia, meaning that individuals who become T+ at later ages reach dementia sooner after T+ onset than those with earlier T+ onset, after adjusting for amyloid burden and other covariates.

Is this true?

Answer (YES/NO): YES